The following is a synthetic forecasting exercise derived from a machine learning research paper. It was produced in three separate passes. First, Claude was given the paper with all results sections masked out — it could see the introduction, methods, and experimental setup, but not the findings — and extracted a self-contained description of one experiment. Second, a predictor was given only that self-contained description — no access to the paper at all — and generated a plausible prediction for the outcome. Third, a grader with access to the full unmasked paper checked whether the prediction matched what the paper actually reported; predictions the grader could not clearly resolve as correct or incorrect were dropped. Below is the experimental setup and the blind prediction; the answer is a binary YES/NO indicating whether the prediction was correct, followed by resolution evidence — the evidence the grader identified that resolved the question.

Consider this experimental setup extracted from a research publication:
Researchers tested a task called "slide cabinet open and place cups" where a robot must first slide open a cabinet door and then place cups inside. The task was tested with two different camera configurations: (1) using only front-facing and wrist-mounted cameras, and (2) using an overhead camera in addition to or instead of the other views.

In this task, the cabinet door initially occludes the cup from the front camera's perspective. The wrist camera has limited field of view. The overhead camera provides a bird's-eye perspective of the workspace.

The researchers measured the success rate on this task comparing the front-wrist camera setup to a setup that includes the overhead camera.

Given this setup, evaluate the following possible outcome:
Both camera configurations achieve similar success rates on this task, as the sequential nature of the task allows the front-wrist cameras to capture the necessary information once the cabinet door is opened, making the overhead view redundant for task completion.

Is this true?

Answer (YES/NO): NO